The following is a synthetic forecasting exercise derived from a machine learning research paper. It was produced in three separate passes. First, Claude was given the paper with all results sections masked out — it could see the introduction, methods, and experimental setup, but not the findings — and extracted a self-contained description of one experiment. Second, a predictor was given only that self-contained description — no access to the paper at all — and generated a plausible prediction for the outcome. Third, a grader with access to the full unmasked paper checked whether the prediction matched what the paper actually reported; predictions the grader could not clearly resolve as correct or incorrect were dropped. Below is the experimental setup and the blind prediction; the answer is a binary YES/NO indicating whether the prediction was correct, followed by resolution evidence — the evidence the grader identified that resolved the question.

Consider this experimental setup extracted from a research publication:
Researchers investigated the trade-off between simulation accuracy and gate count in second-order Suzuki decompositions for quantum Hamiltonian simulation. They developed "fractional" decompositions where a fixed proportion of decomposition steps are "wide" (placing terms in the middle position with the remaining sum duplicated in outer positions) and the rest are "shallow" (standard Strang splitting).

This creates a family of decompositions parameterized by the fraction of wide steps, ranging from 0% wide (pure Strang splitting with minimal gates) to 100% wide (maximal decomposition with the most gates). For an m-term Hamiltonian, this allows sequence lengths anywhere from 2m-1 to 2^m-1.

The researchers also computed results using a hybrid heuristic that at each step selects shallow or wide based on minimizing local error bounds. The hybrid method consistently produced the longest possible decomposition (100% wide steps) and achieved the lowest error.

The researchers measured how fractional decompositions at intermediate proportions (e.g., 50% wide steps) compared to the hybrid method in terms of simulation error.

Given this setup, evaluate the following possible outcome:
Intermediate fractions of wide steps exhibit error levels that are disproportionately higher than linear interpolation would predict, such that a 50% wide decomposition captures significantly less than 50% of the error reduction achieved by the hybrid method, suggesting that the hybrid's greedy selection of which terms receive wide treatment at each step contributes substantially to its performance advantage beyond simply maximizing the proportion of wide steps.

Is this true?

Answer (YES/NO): NO